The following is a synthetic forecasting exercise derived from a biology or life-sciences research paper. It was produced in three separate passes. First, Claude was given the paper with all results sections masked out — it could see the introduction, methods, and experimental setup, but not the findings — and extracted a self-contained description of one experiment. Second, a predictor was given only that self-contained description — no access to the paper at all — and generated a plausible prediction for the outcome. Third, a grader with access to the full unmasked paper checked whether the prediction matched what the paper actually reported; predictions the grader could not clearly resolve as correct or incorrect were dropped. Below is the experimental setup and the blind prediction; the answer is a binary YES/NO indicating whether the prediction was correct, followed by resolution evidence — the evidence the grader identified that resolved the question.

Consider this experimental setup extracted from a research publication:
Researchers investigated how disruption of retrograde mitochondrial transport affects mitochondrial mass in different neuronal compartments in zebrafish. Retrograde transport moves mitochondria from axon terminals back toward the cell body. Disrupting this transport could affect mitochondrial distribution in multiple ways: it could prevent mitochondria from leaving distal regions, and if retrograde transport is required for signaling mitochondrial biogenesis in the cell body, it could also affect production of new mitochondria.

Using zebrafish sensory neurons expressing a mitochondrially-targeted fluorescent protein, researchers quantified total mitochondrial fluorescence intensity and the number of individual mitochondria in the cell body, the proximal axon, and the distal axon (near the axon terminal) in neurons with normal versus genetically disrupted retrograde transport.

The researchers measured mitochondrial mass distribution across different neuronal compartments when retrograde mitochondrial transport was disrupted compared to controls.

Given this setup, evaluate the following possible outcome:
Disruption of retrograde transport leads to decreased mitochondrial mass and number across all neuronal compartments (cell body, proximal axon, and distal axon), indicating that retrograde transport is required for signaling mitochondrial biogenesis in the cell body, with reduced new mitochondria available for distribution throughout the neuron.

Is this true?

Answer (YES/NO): NO